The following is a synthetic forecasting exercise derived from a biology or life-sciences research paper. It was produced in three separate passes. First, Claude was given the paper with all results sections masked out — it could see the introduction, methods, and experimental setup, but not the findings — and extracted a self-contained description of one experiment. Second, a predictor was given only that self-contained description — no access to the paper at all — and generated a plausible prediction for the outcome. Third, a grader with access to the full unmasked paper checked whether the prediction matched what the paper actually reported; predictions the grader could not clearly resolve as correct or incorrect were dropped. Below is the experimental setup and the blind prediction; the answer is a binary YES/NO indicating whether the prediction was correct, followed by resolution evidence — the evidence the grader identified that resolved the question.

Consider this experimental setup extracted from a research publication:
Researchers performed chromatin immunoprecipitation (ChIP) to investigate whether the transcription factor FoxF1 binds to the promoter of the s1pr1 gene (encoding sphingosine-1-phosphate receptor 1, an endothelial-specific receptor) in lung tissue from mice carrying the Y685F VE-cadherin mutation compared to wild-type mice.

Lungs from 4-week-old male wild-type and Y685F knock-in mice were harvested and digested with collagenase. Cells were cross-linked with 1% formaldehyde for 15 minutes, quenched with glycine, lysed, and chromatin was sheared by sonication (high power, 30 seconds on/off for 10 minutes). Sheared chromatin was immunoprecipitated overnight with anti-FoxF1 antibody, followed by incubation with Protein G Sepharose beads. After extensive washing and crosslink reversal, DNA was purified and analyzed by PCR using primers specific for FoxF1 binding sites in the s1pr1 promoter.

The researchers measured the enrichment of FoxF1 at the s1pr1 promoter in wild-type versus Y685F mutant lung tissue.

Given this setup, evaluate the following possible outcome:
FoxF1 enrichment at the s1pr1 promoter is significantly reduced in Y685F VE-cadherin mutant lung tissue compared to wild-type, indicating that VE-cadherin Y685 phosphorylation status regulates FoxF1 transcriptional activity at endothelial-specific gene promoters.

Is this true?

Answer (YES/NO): NO